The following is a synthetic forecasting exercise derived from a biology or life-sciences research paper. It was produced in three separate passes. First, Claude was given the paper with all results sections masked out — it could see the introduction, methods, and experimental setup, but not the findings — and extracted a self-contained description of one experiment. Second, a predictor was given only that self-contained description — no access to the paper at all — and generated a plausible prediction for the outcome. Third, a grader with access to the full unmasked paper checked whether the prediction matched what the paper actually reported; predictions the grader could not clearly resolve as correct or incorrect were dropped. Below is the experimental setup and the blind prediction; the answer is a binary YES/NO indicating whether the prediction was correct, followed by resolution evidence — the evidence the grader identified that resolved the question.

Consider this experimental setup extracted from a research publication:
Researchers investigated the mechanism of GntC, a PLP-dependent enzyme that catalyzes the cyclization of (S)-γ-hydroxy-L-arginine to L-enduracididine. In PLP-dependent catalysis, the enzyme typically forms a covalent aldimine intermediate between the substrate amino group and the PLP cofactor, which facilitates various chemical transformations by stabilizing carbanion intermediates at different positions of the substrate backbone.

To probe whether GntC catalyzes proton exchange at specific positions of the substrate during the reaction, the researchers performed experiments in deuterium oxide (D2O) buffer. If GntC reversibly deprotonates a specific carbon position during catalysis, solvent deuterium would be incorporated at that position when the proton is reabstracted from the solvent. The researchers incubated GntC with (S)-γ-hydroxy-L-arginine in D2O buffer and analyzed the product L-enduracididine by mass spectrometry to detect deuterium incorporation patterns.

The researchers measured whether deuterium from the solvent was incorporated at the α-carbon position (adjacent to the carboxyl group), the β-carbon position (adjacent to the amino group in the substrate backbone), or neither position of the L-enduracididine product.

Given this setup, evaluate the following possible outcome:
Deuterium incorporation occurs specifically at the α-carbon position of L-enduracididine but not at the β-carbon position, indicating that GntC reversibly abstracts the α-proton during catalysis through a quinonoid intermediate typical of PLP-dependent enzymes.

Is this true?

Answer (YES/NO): NO